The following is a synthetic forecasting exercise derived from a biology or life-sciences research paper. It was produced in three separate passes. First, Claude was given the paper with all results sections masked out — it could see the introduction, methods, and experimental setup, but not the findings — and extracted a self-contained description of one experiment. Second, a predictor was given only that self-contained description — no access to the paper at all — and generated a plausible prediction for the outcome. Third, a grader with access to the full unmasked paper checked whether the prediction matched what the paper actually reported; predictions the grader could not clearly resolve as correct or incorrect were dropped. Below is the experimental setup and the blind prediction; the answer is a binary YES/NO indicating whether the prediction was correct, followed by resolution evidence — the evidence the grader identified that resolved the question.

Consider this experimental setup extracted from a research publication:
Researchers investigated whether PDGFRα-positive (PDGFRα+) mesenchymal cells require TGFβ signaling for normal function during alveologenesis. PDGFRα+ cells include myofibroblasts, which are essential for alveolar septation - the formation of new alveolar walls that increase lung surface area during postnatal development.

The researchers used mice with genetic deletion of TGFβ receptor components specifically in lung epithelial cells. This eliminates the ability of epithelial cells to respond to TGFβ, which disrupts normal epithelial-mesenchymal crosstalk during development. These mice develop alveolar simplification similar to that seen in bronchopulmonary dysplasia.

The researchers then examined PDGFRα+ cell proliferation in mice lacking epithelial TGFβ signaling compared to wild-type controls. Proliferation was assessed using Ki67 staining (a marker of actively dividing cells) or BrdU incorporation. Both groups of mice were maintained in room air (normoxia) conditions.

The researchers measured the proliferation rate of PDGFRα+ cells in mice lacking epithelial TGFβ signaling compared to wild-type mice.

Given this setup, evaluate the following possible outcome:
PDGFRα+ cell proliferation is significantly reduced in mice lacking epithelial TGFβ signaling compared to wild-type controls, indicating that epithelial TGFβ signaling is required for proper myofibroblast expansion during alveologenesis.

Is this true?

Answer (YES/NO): YES